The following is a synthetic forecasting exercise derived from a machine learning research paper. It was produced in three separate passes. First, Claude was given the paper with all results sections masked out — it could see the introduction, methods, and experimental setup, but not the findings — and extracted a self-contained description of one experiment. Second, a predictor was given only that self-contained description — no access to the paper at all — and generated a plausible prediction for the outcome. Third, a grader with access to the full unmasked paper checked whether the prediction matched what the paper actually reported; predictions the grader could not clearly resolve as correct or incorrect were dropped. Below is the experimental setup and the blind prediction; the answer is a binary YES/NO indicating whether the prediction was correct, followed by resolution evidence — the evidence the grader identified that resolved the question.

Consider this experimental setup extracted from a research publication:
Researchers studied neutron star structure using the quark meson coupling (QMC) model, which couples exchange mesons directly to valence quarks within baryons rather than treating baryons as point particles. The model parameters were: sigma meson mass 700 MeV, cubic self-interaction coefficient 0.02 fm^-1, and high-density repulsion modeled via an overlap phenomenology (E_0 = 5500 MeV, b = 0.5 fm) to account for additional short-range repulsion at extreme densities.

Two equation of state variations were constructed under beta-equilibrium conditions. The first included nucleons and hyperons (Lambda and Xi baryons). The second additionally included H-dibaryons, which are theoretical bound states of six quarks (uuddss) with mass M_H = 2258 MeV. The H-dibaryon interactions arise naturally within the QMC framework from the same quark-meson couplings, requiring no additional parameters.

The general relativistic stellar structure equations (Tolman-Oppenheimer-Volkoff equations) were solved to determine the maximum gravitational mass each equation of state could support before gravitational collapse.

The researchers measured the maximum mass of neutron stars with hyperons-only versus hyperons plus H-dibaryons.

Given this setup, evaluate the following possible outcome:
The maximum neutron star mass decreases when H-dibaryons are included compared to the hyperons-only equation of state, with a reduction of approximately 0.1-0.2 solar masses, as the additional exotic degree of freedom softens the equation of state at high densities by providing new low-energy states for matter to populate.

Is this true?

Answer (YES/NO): NO